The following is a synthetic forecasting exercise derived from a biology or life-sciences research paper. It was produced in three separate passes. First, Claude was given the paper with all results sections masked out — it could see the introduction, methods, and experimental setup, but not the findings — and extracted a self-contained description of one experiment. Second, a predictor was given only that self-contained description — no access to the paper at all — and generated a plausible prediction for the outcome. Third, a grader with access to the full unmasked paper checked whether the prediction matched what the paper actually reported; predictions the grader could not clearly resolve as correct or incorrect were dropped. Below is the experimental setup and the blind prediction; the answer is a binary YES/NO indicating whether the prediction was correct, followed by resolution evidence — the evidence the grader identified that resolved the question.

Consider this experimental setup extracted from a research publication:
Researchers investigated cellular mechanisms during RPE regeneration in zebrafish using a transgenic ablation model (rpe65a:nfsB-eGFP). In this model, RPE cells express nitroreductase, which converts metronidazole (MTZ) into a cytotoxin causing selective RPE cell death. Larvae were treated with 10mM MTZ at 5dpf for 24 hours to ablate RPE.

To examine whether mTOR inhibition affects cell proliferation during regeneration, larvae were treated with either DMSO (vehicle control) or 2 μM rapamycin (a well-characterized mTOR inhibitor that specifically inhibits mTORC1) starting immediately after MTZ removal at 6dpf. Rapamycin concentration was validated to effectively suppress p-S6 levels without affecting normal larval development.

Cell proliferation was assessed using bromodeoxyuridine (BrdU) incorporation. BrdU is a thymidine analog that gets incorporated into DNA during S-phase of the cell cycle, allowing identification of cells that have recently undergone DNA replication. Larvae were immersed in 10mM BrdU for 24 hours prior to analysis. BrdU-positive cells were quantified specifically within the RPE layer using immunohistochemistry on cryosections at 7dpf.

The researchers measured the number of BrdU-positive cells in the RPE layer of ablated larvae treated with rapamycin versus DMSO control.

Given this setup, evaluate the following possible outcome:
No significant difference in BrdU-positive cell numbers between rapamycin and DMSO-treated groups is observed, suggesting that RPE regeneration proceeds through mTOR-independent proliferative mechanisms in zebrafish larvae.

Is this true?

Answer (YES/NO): NO